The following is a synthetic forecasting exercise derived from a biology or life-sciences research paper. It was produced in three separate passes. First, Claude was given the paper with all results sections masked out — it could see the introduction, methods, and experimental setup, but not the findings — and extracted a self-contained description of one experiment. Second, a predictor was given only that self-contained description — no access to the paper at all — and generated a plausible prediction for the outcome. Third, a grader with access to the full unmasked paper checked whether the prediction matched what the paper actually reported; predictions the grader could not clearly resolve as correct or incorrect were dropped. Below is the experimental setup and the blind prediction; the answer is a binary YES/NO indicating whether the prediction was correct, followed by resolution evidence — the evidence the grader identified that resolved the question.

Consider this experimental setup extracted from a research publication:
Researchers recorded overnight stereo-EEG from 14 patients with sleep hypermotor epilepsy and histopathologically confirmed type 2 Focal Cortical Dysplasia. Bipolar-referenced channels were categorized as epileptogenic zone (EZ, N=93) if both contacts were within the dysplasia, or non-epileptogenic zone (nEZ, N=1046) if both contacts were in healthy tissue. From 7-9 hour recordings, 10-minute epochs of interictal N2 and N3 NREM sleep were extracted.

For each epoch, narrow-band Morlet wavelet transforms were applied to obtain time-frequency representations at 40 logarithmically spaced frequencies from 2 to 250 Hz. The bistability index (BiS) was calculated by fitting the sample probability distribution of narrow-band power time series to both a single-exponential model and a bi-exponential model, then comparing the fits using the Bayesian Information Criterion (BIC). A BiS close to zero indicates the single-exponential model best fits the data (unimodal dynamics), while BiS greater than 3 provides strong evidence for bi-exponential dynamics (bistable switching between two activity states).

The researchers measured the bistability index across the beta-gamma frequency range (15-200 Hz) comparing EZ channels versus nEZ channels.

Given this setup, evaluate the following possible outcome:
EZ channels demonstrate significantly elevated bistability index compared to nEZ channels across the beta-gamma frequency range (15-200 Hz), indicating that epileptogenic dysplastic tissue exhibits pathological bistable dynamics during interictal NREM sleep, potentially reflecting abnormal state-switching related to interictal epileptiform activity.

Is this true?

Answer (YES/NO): YES